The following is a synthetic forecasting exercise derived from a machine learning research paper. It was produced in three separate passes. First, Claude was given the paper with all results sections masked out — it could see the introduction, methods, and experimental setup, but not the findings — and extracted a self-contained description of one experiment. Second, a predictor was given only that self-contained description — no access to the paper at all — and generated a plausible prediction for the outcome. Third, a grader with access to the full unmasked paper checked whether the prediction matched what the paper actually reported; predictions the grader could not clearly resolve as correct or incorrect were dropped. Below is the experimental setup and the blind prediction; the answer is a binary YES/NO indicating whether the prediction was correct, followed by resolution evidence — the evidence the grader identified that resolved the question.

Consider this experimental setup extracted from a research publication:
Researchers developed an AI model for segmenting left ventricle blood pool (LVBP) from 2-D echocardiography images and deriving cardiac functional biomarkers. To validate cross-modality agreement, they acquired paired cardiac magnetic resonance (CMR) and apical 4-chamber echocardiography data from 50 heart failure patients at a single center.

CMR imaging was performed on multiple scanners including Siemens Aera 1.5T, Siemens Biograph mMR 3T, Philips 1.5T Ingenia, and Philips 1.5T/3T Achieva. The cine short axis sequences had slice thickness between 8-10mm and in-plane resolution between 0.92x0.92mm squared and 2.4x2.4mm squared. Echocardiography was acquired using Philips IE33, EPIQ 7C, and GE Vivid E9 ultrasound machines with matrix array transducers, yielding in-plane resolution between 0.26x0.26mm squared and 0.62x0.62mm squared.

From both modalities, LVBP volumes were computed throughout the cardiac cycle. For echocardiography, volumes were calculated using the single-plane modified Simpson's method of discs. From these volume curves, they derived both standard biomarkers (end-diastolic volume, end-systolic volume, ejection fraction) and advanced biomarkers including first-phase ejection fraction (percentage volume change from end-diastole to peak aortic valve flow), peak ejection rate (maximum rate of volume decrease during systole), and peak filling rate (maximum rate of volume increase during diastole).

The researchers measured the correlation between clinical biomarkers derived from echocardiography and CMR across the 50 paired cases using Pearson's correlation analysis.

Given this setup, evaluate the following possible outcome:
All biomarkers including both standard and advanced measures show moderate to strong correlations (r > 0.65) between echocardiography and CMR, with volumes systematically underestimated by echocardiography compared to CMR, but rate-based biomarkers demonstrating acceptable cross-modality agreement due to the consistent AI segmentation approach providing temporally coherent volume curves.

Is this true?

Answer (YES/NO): NO